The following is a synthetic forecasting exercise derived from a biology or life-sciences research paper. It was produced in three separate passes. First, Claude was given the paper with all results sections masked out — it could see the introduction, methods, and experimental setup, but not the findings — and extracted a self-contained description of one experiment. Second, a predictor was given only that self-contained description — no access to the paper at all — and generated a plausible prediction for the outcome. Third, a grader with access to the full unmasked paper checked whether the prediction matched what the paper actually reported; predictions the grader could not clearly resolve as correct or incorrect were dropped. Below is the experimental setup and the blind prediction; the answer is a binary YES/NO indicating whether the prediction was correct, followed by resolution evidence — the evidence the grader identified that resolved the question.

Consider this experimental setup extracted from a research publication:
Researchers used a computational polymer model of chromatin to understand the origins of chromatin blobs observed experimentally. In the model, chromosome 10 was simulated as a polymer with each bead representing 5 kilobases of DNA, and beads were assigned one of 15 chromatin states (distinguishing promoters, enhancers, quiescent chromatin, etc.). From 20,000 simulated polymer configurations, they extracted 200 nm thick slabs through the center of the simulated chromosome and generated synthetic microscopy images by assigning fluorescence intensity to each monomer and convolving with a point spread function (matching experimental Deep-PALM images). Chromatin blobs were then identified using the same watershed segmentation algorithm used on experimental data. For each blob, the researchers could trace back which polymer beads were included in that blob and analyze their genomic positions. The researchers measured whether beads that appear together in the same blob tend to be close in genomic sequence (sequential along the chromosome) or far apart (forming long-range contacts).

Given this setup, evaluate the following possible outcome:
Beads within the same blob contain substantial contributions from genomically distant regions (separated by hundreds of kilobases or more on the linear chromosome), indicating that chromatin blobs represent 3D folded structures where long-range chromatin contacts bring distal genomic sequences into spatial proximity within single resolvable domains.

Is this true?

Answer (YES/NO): NO